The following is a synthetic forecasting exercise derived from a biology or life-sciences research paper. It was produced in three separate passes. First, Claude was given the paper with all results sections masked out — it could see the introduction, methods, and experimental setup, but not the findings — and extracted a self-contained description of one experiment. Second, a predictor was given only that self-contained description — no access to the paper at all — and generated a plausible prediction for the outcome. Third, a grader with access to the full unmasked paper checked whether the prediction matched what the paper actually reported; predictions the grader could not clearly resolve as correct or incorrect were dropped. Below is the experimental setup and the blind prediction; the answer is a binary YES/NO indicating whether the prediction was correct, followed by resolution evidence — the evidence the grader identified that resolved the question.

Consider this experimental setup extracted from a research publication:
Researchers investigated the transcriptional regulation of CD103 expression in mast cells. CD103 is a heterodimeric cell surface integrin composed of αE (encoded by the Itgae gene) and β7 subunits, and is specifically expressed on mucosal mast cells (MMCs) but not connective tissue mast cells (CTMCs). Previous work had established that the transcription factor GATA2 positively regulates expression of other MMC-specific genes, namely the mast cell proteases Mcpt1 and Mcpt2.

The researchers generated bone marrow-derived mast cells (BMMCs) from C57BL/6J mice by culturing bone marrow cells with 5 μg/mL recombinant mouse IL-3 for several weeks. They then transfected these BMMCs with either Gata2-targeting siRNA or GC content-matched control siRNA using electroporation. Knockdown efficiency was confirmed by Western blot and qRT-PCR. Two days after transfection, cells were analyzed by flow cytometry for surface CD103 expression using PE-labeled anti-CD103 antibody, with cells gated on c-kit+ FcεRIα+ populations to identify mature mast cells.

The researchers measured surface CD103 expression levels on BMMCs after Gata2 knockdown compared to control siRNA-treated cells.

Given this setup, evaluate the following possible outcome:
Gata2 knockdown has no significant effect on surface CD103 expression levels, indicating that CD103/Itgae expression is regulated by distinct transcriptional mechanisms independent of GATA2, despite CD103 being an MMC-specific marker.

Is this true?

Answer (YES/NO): NO